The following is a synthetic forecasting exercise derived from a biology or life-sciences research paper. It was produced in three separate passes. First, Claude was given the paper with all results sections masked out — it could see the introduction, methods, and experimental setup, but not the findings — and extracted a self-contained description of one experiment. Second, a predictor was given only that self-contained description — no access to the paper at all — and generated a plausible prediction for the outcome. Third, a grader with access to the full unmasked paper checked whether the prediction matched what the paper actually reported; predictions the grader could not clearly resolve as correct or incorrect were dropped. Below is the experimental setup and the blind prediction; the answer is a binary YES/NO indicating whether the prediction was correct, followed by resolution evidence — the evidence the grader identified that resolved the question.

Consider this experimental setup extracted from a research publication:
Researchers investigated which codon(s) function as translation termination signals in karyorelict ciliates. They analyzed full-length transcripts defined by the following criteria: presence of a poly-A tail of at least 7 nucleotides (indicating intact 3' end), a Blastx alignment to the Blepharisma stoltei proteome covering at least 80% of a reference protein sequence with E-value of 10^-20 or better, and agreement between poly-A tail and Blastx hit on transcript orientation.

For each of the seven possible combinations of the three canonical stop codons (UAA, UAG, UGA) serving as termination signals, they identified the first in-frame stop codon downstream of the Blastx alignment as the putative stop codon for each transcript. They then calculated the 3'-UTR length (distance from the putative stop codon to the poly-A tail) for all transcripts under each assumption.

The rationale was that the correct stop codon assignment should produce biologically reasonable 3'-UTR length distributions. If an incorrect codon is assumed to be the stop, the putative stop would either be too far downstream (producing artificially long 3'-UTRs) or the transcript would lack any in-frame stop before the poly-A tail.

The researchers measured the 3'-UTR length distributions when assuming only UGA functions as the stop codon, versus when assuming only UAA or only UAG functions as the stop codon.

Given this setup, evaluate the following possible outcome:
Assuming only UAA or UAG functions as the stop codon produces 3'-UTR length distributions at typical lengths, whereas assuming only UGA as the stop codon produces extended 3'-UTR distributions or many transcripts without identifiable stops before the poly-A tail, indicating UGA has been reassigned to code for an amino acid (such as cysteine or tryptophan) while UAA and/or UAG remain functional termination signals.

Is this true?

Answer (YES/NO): NO